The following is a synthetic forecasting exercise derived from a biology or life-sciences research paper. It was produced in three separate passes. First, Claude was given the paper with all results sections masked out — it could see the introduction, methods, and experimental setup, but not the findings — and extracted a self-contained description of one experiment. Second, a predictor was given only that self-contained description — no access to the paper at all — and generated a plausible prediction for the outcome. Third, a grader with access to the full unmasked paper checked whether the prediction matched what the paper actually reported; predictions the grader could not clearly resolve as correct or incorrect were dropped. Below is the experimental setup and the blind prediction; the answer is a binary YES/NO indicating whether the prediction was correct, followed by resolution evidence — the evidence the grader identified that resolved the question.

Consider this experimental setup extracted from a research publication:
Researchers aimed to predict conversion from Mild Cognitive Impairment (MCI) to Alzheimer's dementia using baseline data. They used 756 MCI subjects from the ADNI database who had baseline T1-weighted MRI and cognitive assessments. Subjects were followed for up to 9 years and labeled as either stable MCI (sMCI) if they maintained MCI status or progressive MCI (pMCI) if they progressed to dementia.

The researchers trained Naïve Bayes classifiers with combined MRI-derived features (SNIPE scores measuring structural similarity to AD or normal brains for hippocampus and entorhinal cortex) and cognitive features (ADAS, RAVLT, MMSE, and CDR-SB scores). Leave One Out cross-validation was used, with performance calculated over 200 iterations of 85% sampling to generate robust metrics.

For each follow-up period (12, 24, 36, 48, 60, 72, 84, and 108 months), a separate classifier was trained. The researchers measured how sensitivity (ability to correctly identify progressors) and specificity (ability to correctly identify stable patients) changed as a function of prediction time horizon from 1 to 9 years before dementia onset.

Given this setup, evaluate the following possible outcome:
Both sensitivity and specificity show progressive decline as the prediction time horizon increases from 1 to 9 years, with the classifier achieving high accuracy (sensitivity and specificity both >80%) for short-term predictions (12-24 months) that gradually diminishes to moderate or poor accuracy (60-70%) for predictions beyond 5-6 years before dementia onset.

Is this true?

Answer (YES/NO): NO